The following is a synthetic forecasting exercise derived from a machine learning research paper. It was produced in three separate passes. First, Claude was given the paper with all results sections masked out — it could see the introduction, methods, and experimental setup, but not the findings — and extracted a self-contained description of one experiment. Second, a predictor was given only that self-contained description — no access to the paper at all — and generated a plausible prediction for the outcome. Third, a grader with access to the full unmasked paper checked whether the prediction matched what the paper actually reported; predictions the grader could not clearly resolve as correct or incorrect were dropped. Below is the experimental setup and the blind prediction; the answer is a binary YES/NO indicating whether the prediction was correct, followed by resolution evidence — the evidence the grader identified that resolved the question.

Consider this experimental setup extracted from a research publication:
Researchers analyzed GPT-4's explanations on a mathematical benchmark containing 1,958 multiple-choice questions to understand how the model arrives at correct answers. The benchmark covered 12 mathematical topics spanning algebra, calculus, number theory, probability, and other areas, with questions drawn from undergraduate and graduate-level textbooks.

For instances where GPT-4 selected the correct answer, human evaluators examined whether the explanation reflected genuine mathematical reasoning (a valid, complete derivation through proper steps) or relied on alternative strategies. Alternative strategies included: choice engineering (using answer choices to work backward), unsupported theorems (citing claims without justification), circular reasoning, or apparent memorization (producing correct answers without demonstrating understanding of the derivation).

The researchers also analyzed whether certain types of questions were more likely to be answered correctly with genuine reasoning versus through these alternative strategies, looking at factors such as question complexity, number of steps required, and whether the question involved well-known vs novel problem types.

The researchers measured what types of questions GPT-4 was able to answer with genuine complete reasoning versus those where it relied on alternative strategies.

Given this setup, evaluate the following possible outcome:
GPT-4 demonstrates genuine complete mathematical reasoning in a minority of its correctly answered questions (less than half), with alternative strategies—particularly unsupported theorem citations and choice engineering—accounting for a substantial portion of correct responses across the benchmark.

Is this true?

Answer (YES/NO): NO